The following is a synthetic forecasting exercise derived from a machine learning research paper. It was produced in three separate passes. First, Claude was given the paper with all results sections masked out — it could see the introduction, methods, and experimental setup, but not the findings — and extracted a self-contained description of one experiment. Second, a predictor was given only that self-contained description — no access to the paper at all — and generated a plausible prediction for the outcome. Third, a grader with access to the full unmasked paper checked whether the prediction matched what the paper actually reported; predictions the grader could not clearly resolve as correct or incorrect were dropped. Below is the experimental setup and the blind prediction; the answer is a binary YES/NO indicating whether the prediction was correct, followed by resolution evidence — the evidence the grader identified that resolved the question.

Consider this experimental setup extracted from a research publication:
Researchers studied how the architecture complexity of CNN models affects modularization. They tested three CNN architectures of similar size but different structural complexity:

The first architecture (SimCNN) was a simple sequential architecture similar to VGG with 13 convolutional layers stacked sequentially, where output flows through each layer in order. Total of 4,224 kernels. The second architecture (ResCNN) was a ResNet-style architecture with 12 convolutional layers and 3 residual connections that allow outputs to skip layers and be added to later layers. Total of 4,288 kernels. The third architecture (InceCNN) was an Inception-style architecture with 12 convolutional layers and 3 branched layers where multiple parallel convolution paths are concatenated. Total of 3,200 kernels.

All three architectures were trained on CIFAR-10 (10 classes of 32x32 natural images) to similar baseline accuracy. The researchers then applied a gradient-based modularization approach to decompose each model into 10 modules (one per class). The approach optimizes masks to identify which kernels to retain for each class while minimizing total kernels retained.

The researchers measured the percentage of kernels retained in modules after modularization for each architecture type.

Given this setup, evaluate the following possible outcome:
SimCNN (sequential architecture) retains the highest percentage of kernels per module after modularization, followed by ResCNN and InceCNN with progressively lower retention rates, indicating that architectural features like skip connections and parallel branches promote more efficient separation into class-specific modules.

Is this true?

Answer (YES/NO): NO